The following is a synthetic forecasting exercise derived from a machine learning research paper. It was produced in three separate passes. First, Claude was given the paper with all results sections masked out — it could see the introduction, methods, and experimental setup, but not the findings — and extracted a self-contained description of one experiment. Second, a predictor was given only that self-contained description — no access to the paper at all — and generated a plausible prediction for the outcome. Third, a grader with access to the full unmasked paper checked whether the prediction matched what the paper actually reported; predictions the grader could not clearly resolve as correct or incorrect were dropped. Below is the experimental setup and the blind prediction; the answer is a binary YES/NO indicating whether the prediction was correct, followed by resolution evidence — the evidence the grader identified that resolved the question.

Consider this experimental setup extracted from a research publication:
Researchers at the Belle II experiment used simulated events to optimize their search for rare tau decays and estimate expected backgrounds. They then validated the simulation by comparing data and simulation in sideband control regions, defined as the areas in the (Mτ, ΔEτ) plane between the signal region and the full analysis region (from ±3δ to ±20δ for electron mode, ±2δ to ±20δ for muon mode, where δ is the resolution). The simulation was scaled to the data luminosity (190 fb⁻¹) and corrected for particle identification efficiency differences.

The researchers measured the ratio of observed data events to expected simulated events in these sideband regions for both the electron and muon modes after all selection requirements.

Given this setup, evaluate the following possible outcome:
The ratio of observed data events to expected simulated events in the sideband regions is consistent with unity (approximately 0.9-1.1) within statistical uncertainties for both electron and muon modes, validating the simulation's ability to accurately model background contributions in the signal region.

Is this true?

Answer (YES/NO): NO